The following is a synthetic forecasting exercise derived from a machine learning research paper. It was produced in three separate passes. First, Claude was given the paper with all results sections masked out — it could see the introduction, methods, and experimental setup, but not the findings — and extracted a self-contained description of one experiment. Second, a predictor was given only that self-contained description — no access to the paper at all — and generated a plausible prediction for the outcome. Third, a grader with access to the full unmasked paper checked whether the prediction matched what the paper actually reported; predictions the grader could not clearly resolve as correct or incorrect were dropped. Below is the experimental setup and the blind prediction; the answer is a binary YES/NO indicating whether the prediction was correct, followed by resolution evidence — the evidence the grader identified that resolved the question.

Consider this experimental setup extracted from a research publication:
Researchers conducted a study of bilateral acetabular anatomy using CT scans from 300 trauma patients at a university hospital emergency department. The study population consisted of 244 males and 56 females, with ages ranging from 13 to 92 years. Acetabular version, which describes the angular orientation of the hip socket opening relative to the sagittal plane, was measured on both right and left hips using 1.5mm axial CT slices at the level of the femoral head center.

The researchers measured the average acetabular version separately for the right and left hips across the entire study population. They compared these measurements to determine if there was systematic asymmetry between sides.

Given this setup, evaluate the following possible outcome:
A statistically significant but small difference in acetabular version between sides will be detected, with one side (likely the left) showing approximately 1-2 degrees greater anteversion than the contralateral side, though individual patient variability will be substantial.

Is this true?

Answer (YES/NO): NO